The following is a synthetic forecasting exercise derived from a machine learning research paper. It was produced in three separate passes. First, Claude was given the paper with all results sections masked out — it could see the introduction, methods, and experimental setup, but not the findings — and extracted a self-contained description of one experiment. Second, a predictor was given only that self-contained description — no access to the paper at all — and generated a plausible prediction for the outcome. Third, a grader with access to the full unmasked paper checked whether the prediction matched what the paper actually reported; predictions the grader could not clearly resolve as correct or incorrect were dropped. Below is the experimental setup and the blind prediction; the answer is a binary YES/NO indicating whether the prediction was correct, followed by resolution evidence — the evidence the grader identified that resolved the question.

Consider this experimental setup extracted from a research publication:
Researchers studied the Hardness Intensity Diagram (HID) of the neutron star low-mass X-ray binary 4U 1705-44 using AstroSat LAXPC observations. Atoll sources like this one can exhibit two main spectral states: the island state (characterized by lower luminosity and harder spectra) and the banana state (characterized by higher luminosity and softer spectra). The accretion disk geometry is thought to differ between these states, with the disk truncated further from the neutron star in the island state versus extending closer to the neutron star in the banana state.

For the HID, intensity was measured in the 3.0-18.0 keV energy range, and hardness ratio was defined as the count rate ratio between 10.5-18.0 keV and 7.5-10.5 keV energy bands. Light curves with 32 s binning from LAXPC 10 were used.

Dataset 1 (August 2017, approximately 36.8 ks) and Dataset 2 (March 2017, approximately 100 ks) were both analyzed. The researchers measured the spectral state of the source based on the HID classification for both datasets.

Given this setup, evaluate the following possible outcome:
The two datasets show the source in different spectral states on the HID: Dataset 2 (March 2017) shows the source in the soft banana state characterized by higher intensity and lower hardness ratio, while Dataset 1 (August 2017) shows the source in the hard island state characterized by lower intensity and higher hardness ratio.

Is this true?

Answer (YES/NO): NO